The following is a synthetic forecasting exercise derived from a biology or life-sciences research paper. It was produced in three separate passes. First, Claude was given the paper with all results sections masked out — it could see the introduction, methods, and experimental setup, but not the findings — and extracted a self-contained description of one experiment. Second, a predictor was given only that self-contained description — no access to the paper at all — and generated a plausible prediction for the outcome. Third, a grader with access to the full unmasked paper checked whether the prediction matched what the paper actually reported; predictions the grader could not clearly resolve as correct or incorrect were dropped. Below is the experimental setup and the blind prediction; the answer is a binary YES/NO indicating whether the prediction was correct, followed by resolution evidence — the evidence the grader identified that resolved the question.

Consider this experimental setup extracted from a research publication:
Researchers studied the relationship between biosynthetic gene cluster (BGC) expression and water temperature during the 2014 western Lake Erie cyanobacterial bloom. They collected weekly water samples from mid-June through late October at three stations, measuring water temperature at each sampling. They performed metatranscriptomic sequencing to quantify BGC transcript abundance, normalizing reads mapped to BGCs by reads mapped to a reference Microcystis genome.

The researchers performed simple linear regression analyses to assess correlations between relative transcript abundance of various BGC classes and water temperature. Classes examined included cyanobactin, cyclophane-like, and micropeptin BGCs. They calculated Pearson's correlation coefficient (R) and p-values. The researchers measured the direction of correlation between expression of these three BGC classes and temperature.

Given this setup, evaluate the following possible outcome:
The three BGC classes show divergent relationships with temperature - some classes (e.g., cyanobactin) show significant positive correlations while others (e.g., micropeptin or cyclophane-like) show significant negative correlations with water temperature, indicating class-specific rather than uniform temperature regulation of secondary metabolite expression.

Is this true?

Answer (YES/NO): NO